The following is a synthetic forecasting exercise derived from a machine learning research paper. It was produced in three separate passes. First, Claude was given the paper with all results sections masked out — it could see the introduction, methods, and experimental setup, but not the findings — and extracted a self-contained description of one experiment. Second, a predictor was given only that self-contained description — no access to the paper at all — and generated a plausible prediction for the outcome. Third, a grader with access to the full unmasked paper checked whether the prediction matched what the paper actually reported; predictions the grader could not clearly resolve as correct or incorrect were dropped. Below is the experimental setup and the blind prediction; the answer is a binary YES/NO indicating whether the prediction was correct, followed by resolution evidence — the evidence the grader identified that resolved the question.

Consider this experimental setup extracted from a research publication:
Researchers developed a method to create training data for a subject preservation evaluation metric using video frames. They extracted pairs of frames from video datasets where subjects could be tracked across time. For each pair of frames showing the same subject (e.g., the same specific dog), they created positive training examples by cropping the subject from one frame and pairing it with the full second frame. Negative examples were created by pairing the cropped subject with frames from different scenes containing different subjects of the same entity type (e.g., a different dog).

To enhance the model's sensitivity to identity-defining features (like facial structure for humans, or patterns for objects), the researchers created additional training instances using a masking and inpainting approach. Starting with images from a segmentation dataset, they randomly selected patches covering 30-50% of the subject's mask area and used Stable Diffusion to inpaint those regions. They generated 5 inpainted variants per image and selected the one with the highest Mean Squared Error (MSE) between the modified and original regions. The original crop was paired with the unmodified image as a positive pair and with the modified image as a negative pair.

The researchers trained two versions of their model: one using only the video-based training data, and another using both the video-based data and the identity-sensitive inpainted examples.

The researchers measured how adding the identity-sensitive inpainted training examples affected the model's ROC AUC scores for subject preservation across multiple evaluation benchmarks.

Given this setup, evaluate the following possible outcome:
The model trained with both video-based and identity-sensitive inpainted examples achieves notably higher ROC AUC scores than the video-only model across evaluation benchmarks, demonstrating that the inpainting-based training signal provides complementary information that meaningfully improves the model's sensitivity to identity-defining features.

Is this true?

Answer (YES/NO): YES